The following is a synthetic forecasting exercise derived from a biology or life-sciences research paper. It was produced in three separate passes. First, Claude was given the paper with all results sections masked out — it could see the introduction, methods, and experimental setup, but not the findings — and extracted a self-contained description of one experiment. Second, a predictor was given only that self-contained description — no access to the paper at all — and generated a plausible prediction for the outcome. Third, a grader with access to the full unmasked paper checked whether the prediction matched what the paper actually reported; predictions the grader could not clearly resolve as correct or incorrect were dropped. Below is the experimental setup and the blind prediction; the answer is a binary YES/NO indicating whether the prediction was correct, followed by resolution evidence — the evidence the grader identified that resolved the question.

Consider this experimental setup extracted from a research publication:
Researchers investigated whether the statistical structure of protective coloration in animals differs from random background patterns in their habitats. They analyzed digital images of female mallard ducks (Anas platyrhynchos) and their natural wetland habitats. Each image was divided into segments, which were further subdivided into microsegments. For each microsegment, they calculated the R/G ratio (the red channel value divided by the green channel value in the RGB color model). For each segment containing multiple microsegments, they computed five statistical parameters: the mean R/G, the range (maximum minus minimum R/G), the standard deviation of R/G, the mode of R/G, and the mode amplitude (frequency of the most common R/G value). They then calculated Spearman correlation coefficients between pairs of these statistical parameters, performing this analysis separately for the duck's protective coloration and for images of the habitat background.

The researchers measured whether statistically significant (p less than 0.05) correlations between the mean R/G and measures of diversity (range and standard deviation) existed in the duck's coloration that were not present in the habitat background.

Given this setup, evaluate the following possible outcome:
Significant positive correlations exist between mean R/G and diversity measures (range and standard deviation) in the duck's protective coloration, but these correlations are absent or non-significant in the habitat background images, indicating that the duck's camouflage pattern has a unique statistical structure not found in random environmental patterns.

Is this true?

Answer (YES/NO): YES